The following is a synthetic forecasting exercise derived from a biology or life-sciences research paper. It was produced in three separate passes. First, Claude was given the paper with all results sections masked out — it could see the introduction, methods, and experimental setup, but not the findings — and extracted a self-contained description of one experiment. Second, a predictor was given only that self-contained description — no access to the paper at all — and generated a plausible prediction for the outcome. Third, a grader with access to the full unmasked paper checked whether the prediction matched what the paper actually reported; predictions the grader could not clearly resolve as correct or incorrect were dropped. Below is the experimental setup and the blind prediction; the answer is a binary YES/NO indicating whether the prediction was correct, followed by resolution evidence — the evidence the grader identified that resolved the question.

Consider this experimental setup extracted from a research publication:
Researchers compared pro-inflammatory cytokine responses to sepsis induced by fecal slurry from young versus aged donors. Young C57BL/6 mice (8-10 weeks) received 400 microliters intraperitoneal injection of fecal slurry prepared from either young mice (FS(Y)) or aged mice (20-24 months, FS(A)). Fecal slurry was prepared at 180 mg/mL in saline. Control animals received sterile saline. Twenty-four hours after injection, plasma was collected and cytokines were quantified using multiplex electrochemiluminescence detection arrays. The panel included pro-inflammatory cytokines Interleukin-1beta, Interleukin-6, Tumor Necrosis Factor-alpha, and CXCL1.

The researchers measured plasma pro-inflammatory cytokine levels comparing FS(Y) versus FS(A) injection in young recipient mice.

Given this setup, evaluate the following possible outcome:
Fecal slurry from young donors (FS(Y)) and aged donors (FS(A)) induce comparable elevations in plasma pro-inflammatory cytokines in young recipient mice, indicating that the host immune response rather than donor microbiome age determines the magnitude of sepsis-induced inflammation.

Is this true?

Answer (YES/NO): NO